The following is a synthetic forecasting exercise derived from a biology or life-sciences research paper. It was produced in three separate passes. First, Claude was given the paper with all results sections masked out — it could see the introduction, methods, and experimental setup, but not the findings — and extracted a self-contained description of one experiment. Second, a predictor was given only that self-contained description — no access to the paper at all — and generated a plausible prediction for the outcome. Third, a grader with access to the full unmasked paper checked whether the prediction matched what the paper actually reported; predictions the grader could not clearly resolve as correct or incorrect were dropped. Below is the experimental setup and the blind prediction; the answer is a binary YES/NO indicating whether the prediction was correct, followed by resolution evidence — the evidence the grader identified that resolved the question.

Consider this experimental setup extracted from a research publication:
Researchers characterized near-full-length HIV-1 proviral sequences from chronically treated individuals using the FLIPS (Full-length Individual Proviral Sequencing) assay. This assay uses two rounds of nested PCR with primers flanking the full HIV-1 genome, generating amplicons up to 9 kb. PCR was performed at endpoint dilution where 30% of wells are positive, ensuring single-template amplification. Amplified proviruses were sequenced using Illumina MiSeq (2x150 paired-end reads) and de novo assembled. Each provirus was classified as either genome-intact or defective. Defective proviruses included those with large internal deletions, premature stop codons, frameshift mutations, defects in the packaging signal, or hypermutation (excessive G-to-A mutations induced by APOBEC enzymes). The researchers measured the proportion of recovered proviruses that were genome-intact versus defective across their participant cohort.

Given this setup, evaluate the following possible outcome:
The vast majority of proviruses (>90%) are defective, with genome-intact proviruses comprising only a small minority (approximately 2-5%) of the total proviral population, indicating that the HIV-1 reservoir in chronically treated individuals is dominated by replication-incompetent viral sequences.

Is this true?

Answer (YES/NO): NO